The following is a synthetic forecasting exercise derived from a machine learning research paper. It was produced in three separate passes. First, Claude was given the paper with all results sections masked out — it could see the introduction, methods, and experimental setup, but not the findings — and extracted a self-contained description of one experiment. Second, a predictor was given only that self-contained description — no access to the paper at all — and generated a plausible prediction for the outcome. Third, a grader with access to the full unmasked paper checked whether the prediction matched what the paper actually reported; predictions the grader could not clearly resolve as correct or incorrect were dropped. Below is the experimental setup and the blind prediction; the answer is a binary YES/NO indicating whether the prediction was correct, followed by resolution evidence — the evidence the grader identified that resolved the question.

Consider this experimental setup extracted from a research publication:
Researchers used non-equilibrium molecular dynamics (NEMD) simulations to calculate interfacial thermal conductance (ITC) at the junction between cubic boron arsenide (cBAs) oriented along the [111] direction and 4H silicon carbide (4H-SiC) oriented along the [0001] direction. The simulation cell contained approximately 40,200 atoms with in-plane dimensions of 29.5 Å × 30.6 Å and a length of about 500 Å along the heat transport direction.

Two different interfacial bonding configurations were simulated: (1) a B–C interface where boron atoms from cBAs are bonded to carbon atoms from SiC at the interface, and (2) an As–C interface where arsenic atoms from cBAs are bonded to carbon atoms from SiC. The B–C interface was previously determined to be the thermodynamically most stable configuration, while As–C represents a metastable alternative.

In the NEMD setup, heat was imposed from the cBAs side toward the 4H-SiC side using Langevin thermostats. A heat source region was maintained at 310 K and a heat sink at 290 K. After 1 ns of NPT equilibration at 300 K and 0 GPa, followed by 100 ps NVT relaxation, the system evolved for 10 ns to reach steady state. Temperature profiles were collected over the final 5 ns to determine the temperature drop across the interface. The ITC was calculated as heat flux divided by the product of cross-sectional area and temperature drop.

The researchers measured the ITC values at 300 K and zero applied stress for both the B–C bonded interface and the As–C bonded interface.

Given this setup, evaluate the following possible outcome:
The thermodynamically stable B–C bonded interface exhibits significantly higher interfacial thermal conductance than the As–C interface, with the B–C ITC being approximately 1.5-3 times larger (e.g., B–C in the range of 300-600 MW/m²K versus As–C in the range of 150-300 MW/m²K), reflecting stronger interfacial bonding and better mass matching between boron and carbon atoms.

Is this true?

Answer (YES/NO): YES